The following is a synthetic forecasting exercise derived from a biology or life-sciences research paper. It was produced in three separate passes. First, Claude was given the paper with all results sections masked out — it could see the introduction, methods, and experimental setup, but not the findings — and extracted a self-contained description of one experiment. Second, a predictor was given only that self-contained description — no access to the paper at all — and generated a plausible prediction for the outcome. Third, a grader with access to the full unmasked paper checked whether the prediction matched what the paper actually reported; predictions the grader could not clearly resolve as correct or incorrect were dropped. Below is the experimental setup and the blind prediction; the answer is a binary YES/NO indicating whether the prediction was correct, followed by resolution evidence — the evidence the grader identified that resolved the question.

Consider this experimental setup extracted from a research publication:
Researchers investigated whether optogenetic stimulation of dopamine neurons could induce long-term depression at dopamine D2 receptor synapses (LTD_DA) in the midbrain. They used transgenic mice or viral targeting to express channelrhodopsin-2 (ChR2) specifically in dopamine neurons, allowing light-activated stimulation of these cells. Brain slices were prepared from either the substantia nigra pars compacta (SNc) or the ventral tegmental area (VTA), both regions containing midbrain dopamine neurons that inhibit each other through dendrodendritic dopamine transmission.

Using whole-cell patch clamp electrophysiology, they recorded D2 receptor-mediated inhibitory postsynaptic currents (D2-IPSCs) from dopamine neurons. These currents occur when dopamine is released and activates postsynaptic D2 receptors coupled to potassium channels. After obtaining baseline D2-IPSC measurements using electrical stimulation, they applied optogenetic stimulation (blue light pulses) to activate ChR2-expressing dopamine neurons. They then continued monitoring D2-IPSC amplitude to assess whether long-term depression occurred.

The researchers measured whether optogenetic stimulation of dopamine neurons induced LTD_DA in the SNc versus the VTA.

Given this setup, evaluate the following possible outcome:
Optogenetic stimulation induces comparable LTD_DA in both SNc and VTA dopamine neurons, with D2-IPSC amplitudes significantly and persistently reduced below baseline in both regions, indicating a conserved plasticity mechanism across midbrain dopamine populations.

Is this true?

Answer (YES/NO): NO